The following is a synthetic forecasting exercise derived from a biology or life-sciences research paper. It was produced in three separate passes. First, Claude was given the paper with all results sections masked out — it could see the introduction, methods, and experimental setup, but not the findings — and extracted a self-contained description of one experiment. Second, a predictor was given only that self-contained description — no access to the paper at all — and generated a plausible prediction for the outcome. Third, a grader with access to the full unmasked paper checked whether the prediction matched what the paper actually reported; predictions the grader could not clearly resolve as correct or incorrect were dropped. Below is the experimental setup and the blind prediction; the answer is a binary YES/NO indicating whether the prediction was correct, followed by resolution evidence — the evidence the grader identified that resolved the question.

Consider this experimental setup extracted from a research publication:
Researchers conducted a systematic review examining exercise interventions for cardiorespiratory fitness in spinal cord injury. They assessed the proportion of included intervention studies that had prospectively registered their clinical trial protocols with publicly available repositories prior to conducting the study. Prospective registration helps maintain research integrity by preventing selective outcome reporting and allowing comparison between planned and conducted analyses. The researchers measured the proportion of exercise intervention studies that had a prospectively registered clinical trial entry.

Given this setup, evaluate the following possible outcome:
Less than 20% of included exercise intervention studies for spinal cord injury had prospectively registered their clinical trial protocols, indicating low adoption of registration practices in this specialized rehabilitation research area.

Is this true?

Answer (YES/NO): NO